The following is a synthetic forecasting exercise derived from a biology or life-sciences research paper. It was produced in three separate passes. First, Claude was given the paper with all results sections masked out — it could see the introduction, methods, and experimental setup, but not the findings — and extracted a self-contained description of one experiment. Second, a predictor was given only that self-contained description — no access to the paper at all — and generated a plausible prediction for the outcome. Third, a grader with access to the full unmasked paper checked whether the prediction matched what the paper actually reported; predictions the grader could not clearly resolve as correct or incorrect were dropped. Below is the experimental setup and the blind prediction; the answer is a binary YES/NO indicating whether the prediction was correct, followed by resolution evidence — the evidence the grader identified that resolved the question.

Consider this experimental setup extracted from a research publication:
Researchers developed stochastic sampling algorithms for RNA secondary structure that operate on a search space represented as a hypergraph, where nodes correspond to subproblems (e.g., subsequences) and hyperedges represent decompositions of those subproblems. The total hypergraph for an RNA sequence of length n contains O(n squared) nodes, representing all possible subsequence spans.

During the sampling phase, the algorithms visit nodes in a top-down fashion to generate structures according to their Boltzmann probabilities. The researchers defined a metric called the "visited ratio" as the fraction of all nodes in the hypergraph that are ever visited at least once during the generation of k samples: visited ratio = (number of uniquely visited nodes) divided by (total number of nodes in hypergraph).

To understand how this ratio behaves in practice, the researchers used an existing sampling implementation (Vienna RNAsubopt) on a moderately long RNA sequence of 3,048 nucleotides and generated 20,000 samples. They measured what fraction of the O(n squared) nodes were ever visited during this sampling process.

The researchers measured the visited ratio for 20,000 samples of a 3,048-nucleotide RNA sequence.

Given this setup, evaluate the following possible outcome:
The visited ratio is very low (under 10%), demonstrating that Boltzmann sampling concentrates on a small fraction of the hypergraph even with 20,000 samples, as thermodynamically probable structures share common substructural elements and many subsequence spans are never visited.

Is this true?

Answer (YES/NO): YES